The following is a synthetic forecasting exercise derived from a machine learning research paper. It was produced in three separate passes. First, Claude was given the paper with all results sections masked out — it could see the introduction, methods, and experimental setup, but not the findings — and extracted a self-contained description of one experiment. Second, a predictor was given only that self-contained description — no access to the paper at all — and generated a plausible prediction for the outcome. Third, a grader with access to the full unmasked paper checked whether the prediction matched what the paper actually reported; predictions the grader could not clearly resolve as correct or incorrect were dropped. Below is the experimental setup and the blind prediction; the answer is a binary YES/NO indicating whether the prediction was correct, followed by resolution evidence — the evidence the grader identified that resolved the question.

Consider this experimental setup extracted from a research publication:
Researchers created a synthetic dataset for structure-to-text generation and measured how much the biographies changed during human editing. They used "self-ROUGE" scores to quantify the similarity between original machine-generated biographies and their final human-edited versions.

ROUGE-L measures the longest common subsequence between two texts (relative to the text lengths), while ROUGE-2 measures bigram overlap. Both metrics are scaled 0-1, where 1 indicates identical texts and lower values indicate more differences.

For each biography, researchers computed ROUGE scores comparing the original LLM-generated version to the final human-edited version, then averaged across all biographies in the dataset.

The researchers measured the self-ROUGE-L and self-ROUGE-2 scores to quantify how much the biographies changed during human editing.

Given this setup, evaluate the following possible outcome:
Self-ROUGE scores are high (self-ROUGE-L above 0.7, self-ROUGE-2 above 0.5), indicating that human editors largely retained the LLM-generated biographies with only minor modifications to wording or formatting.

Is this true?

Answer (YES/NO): NO